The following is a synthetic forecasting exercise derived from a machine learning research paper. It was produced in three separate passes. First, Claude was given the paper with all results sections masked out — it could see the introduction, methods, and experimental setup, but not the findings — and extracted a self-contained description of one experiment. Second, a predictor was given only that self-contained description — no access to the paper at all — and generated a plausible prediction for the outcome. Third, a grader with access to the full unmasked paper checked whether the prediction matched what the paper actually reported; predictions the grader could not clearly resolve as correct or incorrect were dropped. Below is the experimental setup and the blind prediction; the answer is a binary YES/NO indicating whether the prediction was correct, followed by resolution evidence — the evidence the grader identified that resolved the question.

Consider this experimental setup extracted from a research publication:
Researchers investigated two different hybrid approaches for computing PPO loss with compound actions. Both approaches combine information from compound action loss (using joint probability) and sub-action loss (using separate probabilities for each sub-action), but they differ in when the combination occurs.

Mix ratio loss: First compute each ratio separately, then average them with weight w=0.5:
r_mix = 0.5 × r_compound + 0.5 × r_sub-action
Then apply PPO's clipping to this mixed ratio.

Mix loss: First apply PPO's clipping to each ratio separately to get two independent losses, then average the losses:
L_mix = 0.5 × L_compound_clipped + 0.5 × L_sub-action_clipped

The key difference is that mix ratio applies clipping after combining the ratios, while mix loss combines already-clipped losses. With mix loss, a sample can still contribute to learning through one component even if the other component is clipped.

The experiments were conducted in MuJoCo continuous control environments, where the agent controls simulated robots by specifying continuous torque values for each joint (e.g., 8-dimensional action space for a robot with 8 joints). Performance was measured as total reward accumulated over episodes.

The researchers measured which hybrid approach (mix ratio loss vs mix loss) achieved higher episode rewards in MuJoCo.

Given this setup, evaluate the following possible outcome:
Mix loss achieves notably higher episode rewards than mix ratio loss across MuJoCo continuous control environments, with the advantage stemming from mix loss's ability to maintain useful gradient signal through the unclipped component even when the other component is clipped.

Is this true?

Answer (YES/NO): NO